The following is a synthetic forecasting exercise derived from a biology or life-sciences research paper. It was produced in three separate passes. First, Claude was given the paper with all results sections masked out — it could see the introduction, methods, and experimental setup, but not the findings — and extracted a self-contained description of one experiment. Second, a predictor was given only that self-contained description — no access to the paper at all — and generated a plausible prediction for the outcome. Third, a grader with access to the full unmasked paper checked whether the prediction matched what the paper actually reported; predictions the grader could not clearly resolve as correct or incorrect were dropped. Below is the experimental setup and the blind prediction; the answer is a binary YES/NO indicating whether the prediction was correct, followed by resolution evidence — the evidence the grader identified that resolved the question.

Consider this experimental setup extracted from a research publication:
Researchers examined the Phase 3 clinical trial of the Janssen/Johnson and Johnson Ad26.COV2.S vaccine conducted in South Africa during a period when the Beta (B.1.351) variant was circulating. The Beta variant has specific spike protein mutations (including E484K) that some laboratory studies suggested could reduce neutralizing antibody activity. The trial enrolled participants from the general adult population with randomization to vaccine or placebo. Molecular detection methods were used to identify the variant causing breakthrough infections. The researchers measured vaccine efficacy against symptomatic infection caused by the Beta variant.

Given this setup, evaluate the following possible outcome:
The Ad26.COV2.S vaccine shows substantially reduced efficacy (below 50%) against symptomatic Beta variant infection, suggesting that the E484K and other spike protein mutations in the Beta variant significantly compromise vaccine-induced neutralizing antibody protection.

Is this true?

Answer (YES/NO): NO